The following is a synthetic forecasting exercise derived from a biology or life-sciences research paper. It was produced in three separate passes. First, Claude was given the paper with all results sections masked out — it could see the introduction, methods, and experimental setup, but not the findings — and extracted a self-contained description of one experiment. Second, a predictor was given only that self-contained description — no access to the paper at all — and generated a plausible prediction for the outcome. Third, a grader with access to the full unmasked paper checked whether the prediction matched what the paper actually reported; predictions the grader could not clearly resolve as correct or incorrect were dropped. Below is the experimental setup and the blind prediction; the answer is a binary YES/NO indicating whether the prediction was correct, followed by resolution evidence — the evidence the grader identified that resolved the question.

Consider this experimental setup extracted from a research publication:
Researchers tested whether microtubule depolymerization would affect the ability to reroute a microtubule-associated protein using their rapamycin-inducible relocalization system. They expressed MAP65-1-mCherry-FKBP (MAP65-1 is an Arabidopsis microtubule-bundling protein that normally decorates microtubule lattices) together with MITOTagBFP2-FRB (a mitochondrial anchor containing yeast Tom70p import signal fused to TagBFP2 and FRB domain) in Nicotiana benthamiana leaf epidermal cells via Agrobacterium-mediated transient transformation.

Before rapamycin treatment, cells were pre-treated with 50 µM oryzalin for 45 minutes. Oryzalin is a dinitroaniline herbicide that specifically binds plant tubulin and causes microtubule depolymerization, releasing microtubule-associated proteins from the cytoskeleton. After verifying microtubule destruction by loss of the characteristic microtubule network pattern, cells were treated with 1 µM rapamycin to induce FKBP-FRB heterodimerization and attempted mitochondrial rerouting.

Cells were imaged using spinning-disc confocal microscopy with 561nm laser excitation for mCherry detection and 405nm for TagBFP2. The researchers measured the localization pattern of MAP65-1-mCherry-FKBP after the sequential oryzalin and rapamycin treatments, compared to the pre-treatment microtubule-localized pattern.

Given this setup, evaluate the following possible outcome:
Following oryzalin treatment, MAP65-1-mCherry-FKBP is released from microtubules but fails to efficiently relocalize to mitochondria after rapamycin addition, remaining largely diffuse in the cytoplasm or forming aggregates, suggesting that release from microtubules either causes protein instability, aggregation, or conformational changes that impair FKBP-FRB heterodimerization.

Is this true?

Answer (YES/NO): NO